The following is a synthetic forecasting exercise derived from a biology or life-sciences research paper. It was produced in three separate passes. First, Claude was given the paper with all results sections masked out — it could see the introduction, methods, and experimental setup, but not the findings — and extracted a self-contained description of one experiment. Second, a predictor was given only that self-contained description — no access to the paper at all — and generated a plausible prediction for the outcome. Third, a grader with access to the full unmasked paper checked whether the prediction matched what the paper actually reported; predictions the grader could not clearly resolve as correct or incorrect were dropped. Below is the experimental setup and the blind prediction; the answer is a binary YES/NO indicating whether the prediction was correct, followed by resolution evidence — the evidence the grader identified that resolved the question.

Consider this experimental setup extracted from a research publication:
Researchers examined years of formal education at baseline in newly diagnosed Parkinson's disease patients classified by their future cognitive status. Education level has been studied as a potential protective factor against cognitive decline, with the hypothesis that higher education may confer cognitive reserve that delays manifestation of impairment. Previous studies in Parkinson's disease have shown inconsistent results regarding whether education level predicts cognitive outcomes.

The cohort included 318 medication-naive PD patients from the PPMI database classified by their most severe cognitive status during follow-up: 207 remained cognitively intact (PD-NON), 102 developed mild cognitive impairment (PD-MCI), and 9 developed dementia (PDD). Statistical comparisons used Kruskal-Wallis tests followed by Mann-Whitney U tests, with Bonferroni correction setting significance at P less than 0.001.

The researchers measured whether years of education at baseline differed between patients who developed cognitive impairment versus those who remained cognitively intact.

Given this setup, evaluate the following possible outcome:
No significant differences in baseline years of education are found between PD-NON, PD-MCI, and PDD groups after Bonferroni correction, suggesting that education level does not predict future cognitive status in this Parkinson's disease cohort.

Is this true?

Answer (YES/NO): YES